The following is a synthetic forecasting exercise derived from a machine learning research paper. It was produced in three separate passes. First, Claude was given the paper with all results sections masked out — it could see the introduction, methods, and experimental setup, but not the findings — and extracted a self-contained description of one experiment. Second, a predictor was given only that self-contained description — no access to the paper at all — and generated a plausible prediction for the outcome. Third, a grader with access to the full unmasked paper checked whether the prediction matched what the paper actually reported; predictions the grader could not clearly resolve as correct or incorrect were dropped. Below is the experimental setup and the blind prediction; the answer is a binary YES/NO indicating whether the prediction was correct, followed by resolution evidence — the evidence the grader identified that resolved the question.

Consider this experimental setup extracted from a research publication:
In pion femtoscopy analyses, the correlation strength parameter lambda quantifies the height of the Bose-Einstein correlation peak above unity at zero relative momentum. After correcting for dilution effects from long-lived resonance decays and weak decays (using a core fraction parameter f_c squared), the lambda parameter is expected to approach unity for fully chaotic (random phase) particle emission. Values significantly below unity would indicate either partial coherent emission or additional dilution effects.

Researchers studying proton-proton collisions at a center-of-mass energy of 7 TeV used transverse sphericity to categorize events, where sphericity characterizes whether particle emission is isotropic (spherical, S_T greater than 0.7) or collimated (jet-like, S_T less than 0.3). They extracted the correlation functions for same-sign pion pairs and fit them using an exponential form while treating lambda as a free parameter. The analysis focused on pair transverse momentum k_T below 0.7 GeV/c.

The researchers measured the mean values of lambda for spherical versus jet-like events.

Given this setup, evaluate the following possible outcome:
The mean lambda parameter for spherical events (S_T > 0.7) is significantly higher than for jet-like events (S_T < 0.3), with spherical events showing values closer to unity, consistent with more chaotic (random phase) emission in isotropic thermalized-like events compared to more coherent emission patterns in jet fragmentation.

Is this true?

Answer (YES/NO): NO